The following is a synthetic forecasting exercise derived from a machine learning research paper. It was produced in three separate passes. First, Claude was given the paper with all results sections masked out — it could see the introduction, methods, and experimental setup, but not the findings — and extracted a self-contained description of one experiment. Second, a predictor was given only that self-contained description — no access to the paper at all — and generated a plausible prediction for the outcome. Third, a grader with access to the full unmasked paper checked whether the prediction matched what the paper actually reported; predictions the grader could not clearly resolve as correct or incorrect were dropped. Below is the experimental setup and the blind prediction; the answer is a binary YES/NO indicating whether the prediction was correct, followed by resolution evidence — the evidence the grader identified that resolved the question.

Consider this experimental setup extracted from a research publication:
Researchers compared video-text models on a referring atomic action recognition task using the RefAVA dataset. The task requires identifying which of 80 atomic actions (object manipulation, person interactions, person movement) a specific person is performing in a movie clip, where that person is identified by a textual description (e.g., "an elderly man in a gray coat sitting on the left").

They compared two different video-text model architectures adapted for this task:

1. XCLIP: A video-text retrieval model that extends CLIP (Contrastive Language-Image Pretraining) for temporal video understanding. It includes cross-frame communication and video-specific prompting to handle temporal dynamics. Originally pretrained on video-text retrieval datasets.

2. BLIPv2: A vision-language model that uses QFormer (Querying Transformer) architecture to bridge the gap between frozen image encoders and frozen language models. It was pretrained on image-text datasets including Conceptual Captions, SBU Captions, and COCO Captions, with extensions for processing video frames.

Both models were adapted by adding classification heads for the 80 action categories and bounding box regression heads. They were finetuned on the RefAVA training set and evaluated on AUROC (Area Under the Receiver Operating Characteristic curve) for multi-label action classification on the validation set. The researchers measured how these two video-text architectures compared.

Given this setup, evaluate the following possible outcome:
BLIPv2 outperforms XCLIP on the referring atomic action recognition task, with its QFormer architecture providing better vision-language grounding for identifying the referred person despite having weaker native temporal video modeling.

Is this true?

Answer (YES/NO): NO